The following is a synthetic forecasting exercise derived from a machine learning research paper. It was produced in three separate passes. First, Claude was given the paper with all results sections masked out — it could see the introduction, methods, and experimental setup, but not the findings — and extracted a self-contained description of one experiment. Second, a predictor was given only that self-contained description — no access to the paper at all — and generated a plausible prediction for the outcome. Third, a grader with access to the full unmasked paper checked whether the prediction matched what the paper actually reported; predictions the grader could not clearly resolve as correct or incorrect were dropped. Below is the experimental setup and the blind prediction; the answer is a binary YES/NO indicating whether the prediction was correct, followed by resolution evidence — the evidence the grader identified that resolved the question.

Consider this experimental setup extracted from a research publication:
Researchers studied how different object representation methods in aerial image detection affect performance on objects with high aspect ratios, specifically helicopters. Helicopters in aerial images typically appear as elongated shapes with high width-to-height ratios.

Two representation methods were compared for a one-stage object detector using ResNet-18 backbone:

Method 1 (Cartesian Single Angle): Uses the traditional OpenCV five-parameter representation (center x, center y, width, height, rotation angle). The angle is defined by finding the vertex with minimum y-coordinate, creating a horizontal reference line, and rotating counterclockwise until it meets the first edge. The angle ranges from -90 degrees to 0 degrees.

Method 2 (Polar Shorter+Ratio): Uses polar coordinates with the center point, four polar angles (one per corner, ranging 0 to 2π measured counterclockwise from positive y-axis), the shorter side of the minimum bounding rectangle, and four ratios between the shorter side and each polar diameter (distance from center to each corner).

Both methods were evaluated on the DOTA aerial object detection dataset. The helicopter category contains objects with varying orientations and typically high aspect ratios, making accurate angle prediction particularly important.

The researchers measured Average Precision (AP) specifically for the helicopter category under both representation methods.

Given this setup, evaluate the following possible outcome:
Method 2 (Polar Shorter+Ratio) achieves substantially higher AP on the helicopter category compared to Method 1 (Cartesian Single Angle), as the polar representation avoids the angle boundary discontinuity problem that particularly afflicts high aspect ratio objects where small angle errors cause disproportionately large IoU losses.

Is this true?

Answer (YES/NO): YES